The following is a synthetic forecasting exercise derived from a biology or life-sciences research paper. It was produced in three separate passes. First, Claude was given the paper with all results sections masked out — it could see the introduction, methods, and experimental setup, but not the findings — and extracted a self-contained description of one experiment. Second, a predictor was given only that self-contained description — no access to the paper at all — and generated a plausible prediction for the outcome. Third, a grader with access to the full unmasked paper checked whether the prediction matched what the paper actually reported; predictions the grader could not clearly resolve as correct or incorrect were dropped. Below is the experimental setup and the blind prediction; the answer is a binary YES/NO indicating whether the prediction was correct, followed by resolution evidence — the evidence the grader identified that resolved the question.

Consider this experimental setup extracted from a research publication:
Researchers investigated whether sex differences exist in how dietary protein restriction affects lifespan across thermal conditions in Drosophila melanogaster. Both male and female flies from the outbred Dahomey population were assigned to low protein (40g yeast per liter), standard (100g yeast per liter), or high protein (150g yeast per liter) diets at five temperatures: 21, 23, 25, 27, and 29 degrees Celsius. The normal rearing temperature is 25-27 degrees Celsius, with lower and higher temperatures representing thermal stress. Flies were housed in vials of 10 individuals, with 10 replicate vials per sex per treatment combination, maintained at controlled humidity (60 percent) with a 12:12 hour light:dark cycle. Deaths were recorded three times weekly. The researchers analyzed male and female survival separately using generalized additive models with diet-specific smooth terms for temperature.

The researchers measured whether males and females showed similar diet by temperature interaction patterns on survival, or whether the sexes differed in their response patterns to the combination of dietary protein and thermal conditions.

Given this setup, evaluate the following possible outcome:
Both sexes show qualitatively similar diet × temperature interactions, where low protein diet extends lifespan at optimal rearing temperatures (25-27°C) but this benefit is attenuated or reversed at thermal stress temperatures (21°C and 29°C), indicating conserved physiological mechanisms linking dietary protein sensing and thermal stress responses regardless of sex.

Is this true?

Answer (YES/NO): NO